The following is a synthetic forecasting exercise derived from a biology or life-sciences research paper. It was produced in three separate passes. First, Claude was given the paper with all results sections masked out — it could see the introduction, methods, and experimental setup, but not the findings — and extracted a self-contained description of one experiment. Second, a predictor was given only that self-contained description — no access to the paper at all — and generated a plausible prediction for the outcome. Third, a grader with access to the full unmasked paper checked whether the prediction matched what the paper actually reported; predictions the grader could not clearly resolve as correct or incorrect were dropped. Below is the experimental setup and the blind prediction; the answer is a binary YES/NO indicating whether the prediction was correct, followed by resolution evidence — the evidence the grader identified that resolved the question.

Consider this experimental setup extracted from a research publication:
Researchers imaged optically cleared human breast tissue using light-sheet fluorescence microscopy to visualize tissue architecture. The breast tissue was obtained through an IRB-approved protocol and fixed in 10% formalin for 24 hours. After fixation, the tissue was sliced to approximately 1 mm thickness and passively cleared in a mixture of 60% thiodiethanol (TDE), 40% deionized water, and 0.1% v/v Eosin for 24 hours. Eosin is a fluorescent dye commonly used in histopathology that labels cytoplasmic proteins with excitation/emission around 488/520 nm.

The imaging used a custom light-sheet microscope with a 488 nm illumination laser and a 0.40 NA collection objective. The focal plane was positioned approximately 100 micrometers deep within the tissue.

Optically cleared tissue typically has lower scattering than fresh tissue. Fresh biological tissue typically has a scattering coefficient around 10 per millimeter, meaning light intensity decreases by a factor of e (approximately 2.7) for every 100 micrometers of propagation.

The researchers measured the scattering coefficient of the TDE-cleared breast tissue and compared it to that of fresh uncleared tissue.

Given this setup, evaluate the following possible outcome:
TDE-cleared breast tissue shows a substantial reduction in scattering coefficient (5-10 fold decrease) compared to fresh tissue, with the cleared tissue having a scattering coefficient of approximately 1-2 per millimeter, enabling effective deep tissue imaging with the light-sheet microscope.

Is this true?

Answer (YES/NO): YES